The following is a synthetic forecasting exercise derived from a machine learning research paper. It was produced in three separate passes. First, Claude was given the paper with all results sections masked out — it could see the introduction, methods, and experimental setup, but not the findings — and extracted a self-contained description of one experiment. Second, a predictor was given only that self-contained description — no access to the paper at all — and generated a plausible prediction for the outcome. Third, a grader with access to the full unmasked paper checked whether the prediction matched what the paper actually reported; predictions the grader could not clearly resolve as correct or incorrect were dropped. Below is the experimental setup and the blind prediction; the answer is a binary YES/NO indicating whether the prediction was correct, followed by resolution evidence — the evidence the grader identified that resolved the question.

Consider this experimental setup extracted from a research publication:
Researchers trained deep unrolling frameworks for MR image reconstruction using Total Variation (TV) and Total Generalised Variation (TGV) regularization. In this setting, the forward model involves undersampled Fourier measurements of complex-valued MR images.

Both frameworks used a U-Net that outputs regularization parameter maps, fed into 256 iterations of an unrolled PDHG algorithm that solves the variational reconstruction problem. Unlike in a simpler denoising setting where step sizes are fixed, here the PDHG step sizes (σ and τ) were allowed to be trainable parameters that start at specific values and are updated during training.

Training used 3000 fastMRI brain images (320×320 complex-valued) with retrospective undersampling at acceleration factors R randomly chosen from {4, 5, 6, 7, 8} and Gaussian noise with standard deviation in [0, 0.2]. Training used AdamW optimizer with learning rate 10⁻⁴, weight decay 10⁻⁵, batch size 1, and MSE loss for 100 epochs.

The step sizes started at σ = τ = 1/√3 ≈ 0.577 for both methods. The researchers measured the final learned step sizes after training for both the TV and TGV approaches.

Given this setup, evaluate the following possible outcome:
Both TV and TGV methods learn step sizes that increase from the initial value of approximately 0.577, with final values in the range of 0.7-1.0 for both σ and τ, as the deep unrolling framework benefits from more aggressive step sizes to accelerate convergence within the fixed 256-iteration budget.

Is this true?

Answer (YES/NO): NO